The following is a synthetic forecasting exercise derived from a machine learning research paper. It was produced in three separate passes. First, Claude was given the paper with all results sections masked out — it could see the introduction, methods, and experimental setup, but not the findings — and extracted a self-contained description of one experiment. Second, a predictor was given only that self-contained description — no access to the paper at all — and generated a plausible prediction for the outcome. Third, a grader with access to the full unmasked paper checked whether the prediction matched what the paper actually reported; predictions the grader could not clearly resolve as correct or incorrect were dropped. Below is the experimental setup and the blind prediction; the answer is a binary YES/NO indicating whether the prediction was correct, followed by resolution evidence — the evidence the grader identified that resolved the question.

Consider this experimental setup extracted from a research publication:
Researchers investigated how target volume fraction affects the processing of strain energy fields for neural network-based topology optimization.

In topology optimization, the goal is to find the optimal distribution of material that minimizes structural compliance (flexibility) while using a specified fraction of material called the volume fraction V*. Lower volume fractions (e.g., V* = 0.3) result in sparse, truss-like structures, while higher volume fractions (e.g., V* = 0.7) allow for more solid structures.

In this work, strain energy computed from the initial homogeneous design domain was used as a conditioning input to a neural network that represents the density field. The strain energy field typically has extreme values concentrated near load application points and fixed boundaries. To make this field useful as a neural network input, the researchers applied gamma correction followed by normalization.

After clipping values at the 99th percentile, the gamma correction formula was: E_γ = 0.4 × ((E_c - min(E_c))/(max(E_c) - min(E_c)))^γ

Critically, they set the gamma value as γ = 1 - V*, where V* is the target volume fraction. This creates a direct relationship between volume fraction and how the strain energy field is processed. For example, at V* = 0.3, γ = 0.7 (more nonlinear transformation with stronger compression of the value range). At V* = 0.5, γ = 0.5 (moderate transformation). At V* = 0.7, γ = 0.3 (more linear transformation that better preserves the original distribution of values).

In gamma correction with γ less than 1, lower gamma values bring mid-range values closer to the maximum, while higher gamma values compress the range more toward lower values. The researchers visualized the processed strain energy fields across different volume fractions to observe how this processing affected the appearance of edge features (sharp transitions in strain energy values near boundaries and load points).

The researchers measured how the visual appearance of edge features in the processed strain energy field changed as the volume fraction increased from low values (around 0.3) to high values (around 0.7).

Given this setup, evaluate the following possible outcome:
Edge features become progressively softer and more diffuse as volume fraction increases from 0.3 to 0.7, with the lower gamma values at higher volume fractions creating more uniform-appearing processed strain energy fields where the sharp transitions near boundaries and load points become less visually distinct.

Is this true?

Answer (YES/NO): NO